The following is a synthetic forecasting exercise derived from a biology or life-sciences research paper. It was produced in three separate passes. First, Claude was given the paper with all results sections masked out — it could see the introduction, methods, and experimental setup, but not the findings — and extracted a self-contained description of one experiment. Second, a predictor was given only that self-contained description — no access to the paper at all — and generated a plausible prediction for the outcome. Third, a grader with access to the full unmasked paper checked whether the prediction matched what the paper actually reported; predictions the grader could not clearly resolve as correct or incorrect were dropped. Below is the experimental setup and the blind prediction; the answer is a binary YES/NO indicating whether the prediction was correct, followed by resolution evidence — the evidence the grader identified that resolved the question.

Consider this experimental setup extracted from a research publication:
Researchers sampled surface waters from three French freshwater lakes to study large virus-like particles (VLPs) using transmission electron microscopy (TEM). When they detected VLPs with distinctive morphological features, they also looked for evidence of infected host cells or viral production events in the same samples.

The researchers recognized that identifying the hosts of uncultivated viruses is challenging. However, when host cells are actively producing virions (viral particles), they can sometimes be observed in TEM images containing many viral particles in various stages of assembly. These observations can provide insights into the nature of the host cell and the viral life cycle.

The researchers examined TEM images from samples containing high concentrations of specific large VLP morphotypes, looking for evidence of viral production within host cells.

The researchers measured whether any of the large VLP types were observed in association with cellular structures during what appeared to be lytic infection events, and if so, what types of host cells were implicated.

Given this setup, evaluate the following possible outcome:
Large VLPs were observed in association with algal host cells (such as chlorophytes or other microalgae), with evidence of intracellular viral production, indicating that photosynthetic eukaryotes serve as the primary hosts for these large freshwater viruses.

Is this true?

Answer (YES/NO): NO